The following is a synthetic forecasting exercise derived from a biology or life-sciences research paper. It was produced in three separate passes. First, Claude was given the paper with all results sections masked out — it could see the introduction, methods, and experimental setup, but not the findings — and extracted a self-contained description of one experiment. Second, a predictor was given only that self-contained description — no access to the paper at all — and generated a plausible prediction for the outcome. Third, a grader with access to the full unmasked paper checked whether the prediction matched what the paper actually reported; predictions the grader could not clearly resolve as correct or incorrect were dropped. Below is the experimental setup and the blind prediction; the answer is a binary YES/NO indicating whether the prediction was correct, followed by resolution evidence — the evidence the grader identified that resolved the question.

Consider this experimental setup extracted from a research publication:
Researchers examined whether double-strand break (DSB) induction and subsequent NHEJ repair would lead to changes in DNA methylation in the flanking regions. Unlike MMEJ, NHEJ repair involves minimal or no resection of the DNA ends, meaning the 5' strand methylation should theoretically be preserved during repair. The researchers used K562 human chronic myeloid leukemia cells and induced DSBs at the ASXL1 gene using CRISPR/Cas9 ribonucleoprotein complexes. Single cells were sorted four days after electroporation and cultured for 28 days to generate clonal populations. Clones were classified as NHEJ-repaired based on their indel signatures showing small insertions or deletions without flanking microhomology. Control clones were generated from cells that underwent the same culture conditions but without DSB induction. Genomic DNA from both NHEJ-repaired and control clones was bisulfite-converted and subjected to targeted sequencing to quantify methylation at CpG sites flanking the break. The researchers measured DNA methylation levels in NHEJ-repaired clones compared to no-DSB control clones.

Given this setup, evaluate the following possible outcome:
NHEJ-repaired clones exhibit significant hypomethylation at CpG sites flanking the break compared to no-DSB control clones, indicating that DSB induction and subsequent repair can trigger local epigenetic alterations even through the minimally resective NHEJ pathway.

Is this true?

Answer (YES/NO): NO